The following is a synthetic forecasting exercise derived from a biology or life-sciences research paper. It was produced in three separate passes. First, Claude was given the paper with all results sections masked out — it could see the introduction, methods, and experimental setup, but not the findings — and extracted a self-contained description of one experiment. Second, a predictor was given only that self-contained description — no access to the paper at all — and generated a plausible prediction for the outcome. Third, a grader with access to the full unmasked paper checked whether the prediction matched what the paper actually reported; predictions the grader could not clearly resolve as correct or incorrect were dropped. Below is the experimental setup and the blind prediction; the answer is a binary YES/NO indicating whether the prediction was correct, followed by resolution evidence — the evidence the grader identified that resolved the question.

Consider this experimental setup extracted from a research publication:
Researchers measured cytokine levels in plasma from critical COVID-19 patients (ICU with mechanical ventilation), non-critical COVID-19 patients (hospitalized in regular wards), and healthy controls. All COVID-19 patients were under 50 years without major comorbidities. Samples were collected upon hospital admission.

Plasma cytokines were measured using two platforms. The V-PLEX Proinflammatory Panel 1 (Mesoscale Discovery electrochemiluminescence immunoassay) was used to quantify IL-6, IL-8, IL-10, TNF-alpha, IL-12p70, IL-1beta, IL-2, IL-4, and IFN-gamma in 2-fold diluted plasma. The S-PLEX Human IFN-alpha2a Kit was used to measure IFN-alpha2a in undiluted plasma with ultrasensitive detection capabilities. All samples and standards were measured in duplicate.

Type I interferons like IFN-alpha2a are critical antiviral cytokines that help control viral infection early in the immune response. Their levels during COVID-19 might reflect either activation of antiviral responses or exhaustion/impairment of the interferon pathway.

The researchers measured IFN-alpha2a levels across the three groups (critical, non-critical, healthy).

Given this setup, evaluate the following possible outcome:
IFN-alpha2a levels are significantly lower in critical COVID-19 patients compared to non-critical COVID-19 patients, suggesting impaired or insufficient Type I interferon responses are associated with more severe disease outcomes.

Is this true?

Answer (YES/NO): NO